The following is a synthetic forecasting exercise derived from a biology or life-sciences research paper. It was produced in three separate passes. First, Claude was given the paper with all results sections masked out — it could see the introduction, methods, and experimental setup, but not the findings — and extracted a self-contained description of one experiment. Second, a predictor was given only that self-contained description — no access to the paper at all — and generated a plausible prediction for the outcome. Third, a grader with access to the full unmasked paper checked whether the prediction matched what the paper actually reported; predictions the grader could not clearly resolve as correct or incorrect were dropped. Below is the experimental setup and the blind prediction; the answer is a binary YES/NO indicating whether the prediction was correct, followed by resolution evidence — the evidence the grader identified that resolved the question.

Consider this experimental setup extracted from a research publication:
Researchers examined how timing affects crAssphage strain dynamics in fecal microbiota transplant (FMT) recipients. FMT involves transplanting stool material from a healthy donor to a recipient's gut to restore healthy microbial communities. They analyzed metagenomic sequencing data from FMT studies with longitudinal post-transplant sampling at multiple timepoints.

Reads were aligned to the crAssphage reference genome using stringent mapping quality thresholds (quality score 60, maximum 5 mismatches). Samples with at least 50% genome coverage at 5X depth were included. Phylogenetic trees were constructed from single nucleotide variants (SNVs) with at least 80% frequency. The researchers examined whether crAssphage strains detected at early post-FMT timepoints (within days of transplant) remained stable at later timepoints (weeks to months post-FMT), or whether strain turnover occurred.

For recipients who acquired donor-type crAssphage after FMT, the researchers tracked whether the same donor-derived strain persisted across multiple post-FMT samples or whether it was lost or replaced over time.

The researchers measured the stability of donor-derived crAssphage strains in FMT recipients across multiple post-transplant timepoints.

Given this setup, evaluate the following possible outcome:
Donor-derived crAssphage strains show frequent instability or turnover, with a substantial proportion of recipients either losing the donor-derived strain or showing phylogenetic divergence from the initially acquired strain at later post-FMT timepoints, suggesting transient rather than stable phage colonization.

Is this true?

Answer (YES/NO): NO